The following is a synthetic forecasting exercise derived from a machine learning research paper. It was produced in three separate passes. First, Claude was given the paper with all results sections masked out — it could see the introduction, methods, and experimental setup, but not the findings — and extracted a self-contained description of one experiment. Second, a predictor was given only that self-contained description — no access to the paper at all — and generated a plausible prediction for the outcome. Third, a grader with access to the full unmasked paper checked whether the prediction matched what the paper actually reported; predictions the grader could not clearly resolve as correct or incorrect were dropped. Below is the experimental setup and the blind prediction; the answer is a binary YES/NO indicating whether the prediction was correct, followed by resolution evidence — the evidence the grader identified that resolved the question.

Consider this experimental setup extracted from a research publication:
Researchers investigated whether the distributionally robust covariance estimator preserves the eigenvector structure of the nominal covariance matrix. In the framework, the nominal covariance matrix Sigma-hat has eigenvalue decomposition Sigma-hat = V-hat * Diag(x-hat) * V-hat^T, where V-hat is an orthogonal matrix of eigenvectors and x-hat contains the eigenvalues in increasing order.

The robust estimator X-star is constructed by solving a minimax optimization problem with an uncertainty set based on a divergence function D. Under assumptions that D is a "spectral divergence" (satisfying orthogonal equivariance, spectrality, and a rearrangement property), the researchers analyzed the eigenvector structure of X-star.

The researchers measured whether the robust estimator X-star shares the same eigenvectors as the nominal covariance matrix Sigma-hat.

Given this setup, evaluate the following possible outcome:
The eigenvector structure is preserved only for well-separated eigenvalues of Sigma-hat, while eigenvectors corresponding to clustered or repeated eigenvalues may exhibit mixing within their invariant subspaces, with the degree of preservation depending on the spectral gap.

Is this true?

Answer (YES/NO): NO